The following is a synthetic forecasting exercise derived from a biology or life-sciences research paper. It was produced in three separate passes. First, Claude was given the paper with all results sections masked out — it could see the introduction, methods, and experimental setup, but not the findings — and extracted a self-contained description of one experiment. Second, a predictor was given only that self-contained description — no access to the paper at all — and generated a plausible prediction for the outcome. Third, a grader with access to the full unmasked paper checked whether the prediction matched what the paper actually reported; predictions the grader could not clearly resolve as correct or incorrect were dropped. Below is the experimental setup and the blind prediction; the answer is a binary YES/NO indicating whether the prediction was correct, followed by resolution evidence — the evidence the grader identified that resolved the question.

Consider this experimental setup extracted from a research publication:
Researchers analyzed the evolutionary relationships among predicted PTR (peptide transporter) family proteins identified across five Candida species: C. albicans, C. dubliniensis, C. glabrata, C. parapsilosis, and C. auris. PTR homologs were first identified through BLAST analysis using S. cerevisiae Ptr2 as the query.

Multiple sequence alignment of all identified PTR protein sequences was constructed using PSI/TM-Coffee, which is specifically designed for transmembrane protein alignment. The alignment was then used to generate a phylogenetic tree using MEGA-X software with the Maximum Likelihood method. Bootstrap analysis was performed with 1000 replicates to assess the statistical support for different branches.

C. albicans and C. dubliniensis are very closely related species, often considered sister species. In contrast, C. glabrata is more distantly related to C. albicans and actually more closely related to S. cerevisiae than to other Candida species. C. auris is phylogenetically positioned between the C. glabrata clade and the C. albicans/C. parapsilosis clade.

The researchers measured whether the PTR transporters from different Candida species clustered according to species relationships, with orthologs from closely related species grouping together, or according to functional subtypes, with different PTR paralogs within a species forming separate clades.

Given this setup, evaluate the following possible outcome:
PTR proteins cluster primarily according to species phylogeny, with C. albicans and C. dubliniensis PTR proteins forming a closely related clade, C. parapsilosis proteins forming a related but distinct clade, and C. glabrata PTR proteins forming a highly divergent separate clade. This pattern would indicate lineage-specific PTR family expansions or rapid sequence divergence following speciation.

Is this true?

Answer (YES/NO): NO